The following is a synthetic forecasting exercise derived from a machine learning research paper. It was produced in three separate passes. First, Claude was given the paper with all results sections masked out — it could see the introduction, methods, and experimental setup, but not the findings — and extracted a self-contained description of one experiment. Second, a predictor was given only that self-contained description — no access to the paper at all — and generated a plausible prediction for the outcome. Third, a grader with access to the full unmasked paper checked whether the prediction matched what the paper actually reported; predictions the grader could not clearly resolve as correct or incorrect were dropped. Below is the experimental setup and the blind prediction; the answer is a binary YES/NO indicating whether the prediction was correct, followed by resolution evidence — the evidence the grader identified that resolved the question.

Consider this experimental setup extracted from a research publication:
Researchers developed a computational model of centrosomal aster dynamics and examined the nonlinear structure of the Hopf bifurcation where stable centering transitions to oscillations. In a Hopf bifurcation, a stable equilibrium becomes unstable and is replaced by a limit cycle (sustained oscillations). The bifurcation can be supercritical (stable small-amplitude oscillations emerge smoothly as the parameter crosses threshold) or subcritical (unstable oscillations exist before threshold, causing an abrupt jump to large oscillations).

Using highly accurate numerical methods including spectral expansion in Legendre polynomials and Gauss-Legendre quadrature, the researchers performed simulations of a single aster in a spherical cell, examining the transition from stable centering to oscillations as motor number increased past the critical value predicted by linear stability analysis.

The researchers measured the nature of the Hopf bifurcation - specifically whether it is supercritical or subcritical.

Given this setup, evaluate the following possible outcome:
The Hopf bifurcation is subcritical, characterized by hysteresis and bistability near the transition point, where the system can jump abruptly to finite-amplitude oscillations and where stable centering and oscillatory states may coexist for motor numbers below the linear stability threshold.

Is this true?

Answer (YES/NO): NO